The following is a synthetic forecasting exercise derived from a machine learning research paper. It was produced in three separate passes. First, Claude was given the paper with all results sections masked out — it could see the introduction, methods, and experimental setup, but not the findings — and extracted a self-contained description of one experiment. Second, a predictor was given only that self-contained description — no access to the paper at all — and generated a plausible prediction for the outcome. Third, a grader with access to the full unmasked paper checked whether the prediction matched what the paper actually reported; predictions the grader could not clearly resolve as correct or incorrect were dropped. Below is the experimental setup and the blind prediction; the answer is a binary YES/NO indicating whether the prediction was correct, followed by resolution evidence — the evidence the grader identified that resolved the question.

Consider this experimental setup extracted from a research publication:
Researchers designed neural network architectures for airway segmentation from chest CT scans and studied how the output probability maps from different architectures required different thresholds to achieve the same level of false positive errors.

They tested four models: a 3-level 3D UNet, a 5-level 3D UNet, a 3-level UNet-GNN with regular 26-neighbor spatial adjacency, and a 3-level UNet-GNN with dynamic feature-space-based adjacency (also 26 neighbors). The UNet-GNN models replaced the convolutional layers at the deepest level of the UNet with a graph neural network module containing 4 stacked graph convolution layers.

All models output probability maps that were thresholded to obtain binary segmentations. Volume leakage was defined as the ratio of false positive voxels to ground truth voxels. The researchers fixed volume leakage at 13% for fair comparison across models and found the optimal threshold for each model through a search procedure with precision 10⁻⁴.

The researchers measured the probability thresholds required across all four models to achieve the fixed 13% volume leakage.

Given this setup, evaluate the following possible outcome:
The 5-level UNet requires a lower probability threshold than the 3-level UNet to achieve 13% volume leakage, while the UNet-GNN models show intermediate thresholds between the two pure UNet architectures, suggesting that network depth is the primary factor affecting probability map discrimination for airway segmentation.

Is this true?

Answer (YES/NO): NO